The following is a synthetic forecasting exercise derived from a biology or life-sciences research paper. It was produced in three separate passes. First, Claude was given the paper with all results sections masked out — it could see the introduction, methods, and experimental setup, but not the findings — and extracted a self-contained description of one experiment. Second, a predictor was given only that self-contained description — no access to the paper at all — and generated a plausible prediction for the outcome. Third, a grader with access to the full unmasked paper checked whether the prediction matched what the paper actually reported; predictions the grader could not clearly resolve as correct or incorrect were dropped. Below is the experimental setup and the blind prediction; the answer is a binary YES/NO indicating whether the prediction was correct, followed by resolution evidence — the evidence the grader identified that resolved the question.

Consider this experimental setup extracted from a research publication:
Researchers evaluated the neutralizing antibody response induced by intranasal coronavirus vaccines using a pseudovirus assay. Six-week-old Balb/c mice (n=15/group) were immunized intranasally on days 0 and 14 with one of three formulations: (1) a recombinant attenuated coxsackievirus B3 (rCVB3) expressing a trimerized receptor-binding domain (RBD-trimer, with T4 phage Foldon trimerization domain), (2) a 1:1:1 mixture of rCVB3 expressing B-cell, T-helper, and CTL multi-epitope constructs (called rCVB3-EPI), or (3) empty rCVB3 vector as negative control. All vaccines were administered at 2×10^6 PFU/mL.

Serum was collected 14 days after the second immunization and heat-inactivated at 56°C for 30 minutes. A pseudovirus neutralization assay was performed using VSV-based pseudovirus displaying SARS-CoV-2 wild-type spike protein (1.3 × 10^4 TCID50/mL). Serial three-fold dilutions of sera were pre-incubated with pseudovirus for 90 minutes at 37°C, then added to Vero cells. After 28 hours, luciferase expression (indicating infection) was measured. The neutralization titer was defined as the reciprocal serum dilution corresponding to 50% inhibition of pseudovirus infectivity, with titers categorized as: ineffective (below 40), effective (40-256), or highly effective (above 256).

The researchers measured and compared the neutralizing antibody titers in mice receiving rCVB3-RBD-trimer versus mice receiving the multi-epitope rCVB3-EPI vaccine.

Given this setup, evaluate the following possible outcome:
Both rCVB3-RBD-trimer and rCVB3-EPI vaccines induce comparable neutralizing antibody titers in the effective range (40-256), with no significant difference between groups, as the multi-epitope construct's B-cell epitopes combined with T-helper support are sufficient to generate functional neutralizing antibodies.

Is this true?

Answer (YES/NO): NO